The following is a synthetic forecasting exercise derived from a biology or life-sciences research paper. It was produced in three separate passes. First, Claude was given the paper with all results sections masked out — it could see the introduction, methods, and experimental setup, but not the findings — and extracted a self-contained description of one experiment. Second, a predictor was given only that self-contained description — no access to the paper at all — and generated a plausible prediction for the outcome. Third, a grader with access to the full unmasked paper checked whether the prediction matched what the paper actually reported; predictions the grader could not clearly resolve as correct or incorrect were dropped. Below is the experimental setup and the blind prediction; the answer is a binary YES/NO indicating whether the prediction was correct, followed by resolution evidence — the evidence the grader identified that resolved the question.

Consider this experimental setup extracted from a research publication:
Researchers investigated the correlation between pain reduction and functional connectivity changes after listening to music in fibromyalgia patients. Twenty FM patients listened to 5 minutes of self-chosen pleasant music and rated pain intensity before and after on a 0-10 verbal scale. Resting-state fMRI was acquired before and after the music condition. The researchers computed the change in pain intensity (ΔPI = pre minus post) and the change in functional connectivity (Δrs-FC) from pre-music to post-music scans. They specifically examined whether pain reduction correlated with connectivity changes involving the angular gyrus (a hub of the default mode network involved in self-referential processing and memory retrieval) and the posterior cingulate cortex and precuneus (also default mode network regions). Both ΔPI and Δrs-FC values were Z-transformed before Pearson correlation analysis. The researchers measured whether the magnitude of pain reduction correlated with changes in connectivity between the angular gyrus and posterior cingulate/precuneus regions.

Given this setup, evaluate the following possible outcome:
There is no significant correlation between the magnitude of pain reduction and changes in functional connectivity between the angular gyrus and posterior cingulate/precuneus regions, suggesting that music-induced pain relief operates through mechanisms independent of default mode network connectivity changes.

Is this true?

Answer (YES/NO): NO